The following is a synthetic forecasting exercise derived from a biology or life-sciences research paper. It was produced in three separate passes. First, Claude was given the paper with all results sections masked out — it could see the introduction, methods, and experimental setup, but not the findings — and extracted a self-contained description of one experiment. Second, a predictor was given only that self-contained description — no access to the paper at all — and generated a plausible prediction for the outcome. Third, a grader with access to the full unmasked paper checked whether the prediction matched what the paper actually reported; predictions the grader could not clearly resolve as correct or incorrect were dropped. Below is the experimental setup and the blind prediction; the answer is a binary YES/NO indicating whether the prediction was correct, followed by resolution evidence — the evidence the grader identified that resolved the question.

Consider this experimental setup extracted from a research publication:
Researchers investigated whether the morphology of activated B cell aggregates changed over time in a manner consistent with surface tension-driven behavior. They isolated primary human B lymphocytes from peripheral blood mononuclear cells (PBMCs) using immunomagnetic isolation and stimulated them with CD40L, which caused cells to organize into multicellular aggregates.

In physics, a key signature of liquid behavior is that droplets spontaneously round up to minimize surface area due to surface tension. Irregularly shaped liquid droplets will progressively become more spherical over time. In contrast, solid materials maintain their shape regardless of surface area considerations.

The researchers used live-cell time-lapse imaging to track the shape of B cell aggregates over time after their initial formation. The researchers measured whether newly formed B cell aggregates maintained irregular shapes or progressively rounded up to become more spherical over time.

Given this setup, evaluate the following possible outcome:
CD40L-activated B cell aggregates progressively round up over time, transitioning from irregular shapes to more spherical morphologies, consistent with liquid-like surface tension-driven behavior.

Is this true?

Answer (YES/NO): YES